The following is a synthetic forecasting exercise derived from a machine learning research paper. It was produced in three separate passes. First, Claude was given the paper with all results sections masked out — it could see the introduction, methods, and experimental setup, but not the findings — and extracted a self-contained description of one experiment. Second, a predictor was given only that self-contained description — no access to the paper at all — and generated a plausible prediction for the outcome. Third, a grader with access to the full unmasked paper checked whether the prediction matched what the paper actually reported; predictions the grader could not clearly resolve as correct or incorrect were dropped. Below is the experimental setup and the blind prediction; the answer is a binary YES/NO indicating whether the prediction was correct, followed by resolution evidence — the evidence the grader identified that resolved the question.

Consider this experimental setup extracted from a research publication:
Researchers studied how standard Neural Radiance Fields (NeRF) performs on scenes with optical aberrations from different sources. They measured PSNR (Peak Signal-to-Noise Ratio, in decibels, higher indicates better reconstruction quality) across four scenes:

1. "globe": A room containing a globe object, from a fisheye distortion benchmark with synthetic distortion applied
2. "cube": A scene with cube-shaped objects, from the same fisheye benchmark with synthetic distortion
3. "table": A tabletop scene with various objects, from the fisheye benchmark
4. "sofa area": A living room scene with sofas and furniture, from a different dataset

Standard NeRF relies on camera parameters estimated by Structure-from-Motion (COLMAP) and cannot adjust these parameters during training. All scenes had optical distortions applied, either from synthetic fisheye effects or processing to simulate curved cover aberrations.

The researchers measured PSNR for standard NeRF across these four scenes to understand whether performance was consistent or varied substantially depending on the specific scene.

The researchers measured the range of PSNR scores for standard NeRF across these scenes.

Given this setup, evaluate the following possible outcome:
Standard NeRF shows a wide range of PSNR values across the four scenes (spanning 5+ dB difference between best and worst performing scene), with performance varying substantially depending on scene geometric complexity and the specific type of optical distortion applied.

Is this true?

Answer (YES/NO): NO